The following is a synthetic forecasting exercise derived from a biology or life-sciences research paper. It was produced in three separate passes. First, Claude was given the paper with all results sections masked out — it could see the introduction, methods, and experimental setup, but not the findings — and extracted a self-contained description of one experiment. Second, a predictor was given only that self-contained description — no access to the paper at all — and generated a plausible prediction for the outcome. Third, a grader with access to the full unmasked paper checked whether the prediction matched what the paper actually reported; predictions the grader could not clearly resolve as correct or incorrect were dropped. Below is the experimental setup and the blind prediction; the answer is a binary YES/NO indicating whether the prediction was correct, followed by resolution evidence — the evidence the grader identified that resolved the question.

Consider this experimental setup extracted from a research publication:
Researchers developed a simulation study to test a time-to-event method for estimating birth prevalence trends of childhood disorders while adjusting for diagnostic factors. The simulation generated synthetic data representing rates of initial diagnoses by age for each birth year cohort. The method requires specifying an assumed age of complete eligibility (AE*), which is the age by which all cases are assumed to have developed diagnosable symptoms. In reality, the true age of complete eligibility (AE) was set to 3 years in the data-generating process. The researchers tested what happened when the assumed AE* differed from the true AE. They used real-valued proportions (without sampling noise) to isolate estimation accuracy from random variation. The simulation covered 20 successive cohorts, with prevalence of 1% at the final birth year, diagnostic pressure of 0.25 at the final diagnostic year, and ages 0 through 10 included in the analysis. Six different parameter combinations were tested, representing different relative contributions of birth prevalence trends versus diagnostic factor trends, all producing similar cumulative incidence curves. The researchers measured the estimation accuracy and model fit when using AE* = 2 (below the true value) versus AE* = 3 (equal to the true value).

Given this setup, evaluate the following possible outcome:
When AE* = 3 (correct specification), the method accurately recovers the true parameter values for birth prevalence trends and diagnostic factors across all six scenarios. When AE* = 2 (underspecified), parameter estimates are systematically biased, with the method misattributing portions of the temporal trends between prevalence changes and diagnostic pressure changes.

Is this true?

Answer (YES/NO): YES